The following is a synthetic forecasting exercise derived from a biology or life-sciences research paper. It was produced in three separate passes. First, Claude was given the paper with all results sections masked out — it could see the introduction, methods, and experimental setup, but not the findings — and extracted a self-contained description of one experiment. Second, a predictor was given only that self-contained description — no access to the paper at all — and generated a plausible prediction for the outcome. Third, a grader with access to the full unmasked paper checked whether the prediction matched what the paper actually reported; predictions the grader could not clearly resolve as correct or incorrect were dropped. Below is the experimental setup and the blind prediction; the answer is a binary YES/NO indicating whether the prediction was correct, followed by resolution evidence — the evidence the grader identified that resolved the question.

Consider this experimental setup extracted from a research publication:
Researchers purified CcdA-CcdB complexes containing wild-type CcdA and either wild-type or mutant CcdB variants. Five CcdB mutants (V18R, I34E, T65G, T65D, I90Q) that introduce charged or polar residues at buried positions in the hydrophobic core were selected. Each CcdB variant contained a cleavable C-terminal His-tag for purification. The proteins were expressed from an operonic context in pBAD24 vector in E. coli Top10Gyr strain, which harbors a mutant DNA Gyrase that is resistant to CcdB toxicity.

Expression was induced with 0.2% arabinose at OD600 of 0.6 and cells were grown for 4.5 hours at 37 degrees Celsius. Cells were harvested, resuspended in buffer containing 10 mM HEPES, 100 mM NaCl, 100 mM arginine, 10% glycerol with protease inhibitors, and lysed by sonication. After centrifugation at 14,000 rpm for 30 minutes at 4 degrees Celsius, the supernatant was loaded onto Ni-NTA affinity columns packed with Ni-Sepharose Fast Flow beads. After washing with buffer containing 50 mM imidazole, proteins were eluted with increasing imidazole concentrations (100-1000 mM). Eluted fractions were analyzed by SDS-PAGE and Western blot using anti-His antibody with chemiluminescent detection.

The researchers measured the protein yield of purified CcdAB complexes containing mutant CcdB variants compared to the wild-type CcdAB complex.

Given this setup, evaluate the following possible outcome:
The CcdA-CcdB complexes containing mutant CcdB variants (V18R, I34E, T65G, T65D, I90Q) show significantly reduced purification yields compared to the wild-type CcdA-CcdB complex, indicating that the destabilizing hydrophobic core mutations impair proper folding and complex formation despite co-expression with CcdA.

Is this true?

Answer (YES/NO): NO